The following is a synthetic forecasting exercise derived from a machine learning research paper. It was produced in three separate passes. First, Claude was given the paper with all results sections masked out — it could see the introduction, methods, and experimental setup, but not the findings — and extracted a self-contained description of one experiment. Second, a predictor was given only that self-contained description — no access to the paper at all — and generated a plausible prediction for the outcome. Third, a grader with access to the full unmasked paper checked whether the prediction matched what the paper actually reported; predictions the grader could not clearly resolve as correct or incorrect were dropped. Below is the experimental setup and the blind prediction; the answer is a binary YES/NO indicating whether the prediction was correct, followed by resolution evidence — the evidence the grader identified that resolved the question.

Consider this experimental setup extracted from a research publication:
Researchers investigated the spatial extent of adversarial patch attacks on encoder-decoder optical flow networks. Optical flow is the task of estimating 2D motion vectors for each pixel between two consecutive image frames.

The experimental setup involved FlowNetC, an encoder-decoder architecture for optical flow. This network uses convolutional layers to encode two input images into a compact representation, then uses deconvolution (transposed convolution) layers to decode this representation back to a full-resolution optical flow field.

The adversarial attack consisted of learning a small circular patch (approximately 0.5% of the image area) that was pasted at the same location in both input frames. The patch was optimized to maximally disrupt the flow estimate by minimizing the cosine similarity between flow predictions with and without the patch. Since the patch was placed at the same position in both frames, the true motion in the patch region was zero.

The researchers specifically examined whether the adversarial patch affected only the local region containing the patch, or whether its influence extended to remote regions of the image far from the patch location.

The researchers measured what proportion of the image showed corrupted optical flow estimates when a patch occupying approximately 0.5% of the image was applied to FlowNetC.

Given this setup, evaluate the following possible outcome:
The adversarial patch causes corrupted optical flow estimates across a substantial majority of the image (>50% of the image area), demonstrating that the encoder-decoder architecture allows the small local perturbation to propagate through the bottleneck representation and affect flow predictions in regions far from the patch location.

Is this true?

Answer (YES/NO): NO